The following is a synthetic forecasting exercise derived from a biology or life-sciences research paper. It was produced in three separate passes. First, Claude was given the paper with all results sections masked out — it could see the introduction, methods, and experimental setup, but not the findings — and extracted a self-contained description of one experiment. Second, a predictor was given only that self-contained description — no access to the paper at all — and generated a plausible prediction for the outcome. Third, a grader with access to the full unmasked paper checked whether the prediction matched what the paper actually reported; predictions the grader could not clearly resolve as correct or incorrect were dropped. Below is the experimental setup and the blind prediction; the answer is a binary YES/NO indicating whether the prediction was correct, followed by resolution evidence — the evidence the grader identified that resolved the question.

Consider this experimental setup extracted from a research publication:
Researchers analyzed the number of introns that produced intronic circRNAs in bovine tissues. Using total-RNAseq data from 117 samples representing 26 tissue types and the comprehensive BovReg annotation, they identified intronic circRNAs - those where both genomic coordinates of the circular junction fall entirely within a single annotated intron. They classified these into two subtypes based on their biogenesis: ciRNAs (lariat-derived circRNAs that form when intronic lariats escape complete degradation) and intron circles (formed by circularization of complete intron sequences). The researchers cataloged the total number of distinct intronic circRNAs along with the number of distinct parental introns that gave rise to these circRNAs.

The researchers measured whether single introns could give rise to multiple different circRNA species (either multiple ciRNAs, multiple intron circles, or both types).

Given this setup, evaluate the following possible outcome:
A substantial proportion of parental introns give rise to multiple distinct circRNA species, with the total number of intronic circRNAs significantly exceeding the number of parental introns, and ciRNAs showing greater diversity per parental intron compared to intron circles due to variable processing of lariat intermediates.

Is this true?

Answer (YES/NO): NO